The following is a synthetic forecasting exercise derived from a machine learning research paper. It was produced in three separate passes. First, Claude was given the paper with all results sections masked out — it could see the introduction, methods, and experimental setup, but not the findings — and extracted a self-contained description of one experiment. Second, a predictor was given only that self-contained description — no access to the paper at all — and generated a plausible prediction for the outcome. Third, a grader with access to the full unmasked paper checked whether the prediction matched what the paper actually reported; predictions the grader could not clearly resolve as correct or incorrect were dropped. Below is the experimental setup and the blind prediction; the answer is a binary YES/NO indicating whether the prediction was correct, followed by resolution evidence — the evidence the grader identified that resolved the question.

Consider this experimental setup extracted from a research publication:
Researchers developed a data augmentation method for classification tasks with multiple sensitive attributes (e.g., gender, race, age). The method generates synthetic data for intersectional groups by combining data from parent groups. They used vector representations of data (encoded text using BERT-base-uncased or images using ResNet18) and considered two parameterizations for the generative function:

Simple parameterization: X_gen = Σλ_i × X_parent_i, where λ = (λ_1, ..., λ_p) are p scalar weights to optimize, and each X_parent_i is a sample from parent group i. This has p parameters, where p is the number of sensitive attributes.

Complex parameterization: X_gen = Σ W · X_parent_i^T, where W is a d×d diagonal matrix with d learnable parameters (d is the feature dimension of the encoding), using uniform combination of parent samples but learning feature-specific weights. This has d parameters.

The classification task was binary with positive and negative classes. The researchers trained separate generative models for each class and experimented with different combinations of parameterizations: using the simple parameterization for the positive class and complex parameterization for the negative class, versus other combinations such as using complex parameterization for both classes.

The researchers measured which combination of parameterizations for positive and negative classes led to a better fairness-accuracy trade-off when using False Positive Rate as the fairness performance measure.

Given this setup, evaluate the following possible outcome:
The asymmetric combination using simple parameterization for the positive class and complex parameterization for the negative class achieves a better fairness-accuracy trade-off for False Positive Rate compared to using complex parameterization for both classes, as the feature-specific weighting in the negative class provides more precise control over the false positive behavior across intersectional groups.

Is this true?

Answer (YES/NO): YES